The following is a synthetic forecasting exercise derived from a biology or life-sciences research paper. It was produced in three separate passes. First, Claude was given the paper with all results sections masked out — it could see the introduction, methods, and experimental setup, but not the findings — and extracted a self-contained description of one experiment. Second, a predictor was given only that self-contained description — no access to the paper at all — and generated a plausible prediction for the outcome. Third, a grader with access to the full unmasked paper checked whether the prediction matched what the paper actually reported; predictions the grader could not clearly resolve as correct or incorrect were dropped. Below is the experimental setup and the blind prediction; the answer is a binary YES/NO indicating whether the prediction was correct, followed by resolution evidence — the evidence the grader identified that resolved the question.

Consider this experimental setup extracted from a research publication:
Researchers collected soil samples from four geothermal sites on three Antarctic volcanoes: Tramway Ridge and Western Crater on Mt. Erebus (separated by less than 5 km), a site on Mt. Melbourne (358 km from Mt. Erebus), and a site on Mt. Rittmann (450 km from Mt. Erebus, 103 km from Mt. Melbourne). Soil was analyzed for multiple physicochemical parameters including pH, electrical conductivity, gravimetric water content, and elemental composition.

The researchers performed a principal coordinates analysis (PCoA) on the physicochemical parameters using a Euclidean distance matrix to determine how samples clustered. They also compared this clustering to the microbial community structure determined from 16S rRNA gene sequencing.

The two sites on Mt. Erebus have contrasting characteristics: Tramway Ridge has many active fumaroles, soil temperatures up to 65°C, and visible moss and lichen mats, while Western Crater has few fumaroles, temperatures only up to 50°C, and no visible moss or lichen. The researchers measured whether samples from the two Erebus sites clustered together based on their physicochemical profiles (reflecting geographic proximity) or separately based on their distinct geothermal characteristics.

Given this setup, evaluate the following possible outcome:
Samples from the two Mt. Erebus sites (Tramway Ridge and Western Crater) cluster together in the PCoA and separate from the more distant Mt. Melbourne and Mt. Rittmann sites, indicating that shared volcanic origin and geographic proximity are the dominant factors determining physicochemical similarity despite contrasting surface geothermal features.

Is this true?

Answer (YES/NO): YES